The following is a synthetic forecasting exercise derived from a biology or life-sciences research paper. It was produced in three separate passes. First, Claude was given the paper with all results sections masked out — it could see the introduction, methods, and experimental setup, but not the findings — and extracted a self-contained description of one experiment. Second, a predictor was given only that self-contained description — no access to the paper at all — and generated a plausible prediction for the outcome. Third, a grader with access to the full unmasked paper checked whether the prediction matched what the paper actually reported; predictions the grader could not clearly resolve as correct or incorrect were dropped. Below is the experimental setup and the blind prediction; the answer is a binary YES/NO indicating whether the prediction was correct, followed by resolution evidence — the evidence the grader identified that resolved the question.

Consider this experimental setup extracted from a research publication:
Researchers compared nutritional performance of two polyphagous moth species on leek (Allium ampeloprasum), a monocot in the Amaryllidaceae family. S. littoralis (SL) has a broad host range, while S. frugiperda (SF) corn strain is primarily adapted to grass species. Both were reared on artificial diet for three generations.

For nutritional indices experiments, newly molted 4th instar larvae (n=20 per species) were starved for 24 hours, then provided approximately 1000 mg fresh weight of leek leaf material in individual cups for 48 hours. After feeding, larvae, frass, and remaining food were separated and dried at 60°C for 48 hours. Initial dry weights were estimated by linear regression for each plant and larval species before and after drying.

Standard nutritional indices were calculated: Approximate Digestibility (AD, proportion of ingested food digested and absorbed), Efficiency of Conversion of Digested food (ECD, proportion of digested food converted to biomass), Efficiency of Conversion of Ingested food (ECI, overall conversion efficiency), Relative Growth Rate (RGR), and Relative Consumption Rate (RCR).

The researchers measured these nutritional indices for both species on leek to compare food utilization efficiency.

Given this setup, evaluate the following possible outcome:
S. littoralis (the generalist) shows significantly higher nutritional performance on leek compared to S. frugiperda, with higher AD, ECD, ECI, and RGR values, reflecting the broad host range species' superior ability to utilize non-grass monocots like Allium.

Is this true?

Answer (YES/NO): NO